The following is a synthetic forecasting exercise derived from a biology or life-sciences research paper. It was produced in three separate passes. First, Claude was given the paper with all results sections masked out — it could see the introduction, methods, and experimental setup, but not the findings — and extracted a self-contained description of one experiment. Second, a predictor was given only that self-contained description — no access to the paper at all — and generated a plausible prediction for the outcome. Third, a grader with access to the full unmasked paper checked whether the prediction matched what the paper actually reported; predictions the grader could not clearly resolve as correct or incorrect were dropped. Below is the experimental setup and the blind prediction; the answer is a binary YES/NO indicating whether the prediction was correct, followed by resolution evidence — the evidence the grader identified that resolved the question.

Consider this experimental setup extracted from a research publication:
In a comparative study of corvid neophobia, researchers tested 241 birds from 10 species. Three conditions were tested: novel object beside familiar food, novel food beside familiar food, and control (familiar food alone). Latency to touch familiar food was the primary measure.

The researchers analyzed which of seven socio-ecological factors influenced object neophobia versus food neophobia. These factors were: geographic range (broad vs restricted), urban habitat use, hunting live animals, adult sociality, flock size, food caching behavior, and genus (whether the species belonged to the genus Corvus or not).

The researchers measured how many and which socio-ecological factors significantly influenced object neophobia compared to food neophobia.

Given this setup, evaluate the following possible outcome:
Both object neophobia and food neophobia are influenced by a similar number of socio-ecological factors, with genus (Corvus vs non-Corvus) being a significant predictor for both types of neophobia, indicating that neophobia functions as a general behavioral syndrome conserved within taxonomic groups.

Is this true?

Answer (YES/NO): NO